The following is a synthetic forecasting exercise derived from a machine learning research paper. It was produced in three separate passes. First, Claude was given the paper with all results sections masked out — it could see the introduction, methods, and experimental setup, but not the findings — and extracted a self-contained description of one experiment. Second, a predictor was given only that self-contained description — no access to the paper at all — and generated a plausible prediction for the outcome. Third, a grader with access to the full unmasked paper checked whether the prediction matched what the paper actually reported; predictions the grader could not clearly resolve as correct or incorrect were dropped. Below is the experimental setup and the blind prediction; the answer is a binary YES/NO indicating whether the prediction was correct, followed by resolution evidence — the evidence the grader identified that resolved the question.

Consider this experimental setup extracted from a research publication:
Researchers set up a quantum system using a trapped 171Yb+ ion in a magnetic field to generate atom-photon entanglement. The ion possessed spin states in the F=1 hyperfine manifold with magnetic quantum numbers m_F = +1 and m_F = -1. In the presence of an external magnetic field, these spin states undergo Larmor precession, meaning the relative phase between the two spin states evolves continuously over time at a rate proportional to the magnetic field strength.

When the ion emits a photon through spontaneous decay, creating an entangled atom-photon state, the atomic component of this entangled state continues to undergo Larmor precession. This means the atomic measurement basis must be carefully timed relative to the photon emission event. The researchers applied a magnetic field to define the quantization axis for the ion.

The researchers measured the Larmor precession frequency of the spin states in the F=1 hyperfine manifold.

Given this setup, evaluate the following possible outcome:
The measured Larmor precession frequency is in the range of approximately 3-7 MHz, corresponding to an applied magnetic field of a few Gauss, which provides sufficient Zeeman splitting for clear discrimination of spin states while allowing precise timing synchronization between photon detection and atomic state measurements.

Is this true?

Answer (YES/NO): YES